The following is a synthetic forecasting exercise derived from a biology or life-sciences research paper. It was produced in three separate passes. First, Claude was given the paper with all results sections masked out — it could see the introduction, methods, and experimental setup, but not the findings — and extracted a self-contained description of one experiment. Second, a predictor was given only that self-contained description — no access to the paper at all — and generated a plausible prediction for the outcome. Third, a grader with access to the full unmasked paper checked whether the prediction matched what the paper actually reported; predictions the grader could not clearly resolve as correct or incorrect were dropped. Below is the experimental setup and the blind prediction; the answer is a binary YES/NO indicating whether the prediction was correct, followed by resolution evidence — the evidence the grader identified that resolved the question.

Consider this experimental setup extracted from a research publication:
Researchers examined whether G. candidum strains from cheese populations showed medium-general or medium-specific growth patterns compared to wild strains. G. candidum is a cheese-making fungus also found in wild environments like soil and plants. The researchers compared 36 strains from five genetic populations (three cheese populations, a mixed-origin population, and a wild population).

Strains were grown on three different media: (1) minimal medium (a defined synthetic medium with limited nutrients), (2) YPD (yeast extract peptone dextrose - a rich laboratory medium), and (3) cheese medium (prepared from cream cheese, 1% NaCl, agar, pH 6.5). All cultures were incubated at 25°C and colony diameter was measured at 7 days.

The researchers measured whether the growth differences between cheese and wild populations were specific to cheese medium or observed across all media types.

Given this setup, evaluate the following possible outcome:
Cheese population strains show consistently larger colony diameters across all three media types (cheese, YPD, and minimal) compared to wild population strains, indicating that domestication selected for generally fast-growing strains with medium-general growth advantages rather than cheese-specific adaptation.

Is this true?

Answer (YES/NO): NO